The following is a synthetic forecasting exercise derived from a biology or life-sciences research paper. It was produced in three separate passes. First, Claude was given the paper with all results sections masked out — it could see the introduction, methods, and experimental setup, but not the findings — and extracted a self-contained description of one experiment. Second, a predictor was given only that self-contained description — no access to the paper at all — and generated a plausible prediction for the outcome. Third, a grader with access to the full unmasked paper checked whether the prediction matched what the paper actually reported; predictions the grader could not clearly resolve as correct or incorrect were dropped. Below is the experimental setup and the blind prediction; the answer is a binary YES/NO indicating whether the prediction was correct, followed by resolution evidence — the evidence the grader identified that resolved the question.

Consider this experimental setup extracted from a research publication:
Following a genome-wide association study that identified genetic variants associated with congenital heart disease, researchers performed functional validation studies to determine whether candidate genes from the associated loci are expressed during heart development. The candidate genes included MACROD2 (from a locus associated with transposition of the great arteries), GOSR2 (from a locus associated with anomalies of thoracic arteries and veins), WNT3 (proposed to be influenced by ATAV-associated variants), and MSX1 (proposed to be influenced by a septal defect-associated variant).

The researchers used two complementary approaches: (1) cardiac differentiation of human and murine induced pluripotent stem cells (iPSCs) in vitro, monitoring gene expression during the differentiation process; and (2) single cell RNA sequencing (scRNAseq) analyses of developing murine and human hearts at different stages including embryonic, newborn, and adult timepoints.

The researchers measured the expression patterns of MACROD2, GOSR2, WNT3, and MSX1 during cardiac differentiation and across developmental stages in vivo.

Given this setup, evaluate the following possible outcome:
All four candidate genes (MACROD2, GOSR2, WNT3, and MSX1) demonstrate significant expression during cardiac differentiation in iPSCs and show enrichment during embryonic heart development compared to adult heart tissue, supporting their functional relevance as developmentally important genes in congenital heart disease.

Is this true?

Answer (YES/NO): NO